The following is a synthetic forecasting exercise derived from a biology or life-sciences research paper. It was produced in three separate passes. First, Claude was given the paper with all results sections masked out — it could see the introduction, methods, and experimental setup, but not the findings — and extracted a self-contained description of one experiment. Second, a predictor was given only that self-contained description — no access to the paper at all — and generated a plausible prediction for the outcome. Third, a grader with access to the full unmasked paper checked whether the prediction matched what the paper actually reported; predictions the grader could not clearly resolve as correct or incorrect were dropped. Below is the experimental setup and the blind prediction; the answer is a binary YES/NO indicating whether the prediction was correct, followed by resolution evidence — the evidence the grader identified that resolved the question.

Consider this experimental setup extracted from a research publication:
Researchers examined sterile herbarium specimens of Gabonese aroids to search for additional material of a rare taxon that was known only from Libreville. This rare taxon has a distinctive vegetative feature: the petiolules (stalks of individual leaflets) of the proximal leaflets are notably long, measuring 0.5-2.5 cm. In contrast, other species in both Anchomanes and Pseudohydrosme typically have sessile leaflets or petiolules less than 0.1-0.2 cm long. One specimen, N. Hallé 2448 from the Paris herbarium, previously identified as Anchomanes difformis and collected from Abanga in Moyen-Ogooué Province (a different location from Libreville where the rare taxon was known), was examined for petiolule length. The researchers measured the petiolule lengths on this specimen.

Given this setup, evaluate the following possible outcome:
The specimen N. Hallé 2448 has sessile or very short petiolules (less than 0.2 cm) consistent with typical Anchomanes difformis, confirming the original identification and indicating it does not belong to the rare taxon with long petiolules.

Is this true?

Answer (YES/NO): NO